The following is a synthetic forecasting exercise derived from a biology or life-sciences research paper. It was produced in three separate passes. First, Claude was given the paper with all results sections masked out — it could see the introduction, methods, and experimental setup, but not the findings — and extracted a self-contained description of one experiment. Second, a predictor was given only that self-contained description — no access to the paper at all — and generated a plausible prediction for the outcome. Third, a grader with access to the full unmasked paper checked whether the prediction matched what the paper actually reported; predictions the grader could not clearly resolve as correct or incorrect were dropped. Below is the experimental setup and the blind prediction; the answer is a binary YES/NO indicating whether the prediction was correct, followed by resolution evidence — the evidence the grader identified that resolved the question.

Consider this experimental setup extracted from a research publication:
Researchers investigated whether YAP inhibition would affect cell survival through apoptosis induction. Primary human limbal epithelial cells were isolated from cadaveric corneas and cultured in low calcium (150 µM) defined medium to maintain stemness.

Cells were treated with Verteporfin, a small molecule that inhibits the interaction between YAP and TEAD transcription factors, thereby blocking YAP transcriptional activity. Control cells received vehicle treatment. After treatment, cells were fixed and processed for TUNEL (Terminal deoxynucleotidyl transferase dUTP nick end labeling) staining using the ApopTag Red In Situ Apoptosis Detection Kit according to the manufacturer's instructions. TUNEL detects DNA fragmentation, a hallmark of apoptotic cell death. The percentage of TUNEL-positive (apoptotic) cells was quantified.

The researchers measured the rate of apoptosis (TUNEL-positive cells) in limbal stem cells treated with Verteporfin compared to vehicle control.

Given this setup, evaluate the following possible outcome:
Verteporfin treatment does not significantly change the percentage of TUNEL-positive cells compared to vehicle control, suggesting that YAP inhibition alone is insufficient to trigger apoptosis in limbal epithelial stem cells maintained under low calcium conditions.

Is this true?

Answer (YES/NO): YES